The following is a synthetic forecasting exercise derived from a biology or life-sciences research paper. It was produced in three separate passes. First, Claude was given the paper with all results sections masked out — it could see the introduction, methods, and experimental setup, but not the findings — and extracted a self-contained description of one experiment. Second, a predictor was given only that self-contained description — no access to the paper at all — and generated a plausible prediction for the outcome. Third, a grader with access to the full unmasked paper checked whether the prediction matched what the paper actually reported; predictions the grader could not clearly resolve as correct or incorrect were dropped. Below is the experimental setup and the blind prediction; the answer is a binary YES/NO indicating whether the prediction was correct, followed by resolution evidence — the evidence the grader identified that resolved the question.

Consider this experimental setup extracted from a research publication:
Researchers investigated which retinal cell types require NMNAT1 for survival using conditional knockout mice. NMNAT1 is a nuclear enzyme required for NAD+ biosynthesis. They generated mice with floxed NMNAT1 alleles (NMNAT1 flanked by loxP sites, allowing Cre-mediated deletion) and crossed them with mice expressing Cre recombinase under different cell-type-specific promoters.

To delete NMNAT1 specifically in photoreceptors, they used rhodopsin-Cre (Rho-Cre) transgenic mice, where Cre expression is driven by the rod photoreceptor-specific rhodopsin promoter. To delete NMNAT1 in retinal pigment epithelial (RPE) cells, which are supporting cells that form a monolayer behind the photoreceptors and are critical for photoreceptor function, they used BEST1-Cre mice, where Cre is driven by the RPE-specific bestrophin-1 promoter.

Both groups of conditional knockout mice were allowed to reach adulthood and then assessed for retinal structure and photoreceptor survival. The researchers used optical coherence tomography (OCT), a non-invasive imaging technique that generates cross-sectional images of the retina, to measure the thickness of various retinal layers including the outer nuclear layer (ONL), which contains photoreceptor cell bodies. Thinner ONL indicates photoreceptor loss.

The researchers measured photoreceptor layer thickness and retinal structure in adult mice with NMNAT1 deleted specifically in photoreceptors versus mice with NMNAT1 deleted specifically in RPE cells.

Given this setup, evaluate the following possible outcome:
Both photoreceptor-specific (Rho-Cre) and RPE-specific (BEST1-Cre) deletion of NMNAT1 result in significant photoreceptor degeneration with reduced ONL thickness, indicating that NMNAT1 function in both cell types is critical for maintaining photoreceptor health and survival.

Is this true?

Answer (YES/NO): NO